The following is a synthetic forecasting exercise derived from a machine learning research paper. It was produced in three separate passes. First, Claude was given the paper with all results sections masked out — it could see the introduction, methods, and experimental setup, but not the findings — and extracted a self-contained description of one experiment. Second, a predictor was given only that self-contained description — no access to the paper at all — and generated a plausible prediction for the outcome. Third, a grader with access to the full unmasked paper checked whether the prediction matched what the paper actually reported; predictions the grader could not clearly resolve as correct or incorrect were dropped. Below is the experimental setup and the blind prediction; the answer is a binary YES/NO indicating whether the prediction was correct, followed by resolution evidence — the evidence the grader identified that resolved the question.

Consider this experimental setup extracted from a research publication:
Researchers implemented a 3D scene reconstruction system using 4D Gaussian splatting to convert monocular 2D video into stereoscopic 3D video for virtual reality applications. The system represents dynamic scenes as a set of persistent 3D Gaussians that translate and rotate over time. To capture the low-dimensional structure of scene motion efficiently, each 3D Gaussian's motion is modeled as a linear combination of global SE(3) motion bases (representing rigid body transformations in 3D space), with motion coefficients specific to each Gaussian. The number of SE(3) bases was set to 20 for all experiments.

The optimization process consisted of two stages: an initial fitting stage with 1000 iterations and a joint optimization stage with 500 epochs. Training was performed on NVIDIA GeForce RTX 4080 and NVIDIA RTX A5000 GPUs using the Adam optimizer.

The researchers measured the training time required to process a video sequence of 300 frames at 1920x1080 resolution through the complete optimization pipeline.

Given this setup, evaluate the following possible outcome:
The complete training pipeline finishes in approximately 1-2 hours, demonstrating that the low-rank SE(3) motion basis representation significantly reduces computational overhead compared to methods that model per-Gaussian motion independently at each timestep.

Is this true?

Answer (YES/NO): YES